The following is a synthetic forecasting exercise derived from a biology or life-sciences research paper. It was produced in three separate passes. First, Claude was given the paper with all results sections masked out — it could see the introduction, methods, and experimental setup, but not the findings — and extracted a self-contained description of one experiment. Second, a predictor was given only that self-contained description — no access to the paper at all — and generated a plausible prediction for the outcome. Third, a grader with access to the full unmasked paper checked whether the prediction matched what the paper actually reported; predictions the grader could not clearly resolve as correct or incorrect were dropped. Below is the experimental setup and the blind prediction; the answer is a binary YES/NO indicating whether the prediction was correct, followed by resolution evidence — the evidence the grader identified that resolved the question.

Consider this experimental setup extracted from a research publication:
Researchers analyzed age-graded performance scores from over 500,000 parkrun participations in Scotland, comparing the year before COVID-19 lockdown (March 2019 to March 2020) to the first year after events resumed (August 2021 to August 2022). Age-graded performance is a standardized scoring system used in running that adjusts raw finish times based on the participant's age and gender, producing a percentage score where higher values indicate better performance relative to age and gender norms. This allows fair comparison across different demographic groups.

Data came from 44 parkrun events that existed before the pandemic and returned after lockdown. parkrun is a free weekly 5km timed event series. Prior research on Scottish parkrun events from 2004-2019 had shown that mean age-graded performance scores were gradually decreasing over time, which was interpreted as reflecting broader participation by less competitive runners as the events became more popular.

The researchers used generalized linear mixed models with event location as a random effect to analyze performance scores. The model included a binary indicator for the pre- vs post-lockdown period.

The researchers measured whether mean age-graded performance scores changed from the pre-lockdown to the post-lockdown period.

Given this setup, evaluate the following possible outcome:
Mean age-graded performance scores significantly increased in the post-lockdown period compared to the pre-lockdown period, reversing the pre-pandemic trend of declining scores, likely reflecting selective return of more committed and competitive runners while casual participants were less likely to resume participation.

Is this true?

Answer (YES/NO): YES